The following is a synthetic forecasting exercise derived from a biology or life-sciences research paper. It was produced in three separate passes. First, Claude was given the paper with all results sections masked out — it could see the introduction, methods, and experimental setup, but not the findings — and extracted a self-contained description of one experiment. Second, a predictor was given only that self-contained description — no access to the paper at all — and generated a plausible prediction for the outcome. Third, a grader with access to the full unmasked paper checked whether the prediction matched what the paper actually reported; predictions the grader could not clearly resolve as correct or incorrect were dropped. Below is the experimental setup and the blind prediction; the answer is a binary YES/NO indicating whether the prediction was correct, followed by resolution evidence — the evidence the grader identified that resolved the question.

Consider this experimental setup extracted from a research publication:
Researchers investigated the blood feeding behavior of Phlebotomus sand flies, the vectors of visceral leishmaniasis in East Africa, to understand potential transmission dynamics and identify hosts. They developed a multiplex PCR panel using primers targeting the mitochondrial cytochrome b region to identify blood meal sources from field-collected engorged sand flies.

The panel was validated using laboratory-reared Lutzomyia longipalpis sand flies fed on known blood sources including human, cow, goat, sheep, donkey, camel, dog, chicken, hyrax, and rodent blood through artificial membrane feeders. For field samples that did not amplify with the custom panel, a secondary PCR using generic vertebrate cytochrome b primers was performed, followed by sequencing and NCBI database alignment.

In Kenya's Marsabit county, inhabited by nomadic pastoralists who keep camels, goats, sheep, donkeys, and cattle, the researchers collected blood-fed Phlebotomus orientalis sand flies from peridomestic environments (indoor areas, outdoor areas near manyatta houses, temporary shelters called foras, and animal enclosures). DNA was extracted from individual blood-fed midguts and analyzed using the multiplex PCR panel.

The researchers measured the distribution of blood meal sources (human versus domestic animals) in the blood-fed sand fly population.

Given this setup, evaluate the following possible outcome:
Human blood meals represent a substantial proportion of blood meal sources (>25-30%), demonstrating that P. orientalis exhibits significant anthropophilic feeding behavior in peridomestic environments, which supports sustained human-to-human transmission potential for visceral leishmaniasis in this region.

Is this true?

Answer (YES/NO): YES